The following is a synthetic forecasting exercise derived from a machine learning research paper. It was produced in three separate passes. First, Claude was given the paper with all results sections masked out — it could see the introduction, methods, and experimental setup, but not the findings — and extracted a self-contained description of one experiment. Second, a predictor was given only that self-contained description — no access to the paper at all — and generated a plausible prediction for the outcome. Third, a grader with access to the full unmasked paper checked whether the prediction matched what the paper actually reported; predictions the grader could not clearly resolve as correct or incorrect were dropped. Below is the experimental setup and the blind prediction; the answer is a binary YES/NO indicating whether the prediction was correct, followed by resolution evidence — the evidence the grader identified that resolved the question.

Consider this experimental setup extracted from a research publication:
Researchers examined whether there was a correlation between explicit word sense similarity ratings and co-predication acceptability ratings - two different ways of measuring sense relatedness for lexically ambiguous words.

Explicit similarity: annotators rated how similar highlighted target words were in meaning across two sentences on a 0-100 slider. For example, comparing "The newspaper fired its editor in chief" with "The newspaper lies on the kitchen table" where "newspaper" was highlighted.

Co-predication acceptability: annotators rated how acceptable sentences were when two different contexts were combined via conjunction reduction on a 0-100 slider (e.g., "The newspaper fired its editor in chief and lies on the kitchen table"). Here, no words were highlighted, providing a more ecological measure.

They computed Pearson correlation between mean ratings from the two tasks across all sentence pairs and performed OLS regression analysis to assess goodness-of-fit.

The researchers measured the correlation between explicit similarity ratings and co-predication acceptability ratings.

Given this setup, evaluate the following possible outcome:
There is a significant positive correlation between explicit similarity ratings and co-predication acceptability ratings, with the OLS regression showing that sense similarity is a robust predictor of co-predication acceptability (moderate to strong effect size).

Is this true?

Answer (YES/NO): YES